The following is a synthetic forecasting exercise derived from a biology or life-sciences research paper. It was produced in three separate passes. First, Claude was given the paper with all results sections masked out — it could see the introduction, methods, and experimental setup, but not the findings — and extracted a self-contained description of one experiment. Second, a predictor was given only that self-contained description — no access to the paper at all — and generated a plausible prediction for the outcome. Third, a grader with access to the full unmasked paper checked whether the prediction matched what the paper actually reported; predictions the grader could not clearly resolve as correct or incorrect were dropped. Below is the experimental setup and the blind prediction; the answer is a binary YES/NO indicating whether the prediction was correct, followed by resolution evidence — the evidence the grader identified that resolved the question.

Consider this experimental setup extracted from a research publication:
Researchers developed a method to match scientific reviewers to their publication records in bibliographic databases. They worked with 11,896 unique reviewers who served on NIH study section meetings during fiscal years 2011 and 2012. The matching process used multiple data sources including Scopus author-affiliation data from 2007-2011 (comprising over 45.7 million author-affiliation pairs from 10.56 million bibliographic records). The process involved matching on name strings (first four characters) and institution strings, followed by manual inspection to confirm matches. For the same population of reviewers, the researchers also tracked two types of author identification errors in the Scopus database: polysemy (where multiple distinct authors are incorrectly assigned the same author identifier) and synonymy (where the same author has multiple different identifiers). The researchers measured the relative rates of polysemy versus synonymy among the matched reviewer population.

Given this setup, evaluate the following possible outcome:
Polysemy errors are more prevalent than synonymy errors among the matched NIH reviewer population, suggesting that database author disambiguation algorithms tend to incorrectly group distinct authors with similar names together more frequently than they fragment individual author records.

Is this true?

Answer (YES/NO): NO